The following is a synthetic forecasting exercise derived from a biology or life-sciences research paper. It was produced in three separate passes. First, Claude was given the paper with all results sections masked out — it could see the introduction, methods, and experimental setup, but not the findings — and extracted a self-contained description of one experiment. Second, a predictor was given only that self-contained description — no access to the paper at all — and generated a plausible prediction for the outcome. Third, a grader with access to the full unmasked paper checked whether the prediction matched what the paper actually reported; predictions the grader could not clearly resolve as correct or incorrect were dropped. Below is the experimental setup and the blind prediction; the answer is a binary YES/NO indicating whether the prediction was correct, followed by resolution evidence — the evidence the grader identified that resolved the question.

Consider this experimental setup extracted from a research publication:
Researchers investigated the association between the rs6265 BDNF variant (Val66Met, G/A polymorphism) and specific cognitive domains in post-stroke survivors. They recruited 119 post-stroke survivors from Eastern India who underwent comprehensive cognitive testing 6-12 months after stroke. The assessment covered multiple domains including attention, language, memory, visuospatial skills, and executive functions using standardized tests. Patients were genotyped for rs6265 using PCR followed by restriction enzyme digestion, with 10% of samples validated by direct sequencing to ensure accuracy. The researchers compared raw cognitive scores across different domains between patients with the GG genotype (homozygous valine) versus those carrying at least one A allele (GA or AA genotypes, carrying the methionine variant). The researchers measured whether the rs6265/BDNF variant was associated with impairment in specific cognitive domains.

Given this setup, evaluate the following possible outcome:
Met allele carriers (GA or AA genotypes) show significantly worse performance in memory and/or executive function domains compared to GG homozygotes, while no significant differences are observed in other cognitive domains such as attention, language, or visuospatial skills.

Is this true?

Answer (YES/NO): NO